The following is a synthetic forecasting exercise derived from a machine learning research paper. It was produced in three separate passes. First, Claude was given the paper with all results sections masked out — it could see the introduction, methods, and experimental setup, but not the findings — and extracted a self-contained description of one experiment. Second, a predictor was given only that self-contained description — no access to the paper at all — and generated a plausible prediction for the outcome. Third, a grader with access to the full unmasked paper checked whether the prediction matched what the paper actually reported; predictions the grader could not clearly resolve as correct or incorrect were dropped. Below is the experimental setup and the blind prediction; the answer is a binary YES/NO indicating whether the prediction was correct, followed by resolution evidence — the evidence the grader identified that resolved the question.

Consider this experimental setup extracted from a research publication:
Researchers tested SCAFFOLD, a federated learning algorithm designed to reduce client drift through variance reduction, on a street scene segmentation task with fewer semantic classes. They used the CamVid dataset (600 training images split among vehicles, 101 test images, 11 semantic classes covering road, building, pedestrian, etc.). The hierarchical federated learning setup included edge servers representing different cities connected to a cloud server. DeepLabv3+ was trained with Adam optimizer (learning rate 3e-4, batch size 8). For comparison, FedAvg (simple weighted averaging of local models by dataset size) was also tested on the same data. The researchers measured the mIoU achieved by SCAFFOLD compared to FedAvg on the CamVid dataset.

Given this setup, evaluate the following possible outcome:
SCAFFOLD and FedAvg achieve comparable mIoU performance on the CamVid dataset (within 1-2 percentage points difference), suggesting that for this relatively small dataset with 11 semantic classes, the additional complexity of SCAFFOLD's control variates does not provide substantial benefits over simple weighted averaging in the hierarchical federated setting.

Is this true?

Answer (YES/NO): NO